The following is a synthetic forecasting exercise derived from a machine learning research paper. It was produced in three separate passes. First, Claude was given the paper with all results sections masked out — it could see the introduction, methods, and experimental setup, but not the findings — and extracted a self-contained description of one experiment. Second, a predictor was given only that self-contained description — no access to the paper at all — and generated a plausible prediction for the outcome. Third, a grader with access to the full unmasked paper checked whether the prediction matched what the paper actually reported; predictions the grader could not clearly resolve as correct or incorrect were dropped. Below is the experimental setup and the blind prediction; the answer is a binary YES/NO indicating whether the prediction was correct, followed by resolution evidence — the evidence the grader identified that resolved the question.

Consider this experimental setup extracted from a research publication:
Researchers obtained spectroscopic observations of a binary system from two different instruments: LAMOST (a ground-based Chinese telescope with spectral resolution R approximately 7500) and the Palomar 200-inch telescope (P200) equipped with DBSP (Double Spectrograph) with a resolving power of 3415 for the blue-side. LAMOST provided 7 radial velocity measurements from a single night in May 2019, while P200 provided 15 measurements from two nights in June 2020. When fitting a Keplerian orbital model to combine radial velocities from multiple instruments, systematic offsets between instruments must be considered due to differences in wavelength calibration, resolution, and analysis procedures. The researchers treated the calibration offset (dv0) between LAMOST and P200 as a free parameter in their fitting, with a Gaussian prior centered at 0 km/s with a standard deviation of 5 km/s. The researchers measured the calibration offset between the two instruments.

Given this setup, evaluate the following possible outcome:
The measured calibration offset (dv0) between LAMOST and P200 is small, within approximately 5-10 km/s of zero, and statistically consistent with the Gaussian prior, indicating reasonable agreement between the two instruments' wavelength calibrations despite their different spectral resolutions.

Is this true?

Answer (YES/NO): YES